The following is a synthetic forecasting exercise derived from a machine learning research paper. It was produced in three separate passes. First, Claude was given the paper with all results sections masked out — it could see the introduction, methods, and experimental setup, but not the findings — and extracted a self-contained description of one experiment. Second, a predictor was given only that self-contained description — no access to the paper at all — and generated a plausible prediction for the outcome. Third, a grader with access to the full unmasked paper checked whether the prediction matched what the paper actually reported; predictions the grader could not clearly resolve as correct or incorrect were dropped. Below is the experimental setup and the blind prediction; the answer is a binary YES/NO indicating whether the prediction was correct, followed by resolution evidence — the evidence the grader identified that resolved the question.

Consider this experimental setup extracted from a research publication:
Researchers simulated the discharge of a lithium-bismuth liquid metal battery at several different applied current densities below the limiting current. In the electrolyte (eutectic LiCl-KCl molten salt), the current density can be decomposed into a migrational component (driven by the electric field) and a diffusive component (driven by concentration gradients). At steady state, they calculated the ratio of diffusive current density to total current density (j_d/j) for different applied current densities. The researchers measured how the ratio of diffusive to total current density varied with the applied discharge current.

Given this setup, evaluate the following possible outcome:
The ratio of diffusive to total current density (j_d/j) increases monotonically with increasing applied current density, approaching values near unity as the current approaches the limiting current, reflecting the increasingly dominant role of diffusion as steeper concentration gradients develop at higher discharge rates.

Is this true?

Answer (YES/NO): NO